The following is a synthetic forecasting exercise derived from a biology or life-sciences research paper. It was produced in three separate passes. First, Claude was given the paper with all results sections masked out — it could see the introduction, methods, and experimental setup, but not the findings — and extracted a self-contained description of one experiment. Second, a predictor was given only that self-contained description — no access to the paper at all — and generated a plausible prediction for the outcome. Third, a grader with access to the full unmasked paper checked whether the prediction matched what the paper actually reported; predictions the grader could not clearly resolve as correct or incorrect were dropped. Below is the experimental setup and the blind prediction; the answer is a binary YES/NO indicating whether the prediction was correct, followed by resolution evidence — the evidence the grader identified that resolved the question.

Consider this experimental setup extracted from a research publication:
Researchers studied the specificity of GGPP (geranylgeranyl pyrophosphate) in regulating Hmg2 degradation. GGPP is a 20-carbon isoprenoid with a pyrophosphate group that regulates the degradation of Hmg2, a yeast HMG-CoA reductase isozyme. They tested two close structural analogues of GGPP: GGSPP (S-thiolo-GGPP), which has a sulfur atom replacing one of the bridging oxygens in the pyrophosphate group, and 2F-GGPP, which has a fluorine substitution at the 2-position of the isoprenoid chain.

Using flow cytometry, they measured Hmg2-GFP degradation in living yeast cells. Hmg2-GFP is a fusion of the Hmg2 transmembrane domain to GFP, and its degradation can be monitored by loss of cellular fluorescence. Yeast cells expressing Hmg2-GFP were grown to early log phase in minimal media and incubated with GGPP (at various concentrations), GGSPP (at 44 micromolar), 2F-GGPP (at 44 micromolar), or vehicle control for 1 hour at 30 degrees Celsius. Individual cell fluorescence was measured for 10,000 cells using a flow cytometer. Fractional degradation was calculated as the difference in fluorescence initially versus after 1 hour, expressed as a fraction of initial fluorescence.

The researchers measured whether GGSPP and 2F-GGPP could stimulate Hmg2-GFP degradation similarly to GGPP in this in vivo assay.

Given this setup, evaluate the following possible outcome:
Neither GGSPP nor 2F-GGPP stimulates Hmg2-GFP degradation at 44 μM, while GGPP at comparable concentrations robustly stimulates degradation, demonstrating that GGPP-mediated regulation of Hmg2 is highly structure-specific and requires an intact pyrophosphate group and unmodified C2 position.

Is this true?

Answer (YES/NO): YES